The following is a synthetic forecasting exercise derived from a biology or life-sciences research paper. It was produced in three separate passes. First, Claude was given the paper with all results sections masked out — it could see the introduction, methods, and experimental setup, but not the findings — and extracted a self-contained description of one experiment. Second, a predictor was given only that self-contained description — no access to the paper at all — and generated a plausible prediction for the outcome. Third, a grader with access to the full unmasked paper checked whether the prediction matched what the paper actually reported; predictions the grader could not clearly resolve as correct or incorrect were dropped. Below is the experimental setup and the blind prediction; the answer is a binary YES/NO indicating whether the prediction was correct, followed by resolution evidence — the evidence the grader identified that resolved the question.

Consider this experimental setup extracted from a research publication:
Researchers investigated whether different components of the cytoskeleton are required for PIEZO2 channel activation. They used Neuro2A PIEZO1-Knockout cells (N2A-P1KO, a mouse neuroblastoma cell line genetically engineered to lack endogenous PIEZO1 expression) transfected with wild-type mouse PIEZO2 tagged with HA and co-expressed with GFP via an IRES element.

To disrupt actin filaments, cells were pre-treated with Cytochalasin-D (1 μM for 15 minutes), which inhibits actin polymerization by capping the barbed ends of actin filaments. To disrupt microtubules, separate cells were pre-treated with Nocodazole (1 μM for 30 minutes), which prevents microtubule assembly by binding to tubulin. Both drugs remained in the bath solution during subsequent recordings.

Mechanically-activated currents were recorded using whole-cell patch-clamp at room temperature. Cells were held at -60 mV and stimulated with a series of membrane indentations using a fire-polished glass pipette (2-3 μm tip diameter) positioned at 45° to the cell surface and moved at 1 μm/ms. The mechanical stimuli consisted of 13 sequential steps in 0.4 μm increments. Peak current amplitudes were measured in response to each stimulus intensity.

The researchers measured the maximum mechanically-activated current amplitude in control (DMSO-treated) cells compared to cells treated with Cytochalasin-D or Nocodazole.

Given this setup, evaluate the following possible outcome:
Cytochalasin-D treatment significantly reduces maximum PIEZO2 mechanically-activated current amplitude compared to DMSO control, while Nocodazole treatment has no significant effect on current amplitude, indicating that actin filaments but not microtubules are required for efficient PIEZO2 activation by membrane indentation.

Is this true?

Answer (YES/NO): YES